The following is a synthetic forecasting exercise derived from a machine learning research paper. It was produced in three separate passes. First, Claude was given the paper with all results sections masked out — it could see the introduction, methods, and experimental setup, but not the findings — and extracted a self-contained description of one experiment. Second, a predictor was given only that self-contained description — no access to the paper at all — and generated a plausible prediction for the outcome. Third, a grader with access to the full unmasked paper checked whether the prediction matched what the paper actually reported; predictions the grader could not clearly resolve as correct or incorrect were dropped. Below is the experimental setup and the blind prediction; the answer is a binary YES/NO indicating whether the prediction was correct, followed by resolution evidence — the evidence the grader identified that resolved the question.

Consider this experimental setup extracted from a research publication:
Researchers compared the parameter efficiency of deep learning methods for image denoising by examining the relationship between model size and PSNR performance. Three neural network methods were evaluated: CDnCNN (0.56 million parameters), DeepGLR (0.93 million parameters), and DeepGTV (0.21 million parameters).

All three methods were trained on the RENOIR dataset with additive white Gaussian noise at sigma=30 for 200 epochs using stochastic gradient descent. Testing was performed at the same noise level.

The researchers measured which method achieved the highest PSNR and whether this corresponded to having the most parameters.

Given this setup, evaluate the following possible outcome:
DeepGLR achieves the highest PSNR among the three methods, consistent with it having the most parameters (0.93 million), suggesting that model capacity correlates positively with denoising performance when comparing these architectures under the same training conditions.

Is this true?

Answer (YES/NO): NO